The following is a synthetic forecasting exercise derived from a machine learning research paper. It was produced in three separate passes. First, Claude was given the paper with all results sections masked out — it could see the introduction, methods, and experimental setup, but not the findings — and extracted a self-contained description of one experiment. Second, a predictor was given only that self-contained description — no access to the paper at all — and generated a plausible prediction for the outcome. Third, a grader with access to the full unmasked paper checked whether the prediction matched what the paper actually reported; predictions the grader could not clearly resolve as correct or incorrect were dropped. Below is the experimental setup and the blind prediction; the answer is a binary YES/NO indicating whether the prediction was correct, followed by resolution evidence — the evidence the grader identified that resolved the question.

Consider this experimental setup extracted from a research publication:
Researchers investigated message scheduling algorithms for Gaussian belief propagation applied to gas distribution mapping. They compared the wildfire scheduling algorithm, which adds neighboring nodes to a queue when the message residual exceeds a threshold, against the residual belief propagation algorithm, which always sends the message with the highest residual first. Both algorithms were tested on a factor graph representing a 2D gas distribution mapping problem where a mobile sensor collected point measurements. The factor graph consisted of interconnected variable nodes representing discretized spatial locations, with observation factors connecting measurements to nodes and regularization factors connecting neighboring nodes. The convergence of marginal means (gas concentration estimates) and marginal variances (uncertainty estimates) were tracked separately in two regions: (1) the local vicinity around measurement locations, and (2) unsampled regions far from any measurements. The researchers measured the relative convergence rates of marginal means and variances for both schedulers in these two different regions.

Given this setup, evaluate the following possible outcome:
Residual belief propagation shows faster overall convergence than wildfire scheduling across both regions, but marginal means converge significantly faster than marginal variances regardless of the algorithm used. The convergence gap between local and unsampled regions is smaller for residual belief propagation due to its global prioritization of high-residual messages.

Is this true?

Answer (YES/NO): NO